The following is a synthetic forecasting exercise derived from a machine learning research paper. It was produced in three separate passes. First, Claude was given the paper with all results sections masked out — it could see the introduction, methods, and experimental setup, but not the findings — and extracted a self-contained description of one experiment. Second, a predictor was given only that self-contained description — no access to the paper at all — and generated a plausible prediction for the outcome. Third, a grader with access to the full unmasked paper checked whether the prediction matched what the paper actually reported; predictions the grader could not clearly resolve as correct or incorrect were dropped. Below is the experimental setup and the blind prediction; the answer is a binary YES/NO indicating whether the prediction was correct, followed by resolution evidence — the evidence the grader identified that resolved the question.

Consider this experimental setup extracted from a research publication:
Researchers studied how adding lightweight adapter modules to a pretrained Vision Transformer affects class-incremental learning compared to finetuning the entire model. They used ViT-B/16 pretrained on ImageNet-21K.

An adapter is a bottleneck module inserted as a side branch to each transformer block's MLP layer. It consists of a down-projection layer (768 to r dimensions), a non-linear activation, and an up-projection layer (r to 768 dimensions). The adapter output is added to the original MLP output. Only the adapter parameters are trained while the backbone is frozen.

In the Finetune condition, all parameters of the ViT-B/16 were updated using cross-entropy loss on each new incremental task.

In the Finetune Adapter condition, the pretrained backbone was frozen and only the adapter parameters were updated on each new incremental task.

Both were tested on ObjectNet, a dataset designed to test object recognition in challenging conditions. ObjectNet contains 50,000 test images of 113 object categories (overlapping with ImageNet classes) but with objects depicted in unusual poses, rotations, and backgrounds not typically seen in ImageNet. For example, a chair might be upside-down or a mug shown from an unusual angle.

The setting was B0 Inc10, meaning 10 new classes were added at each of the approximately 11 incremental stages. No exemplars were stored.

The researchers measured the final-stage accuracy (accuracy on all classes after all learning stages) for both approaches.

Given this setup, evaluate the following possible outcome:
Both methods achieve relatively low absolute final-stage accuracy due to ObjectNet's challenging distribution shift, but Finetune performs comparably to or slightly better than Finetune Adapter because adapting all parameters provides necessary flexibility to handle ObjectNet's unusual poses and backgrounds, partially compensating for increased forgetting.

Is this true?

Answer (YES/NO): NO